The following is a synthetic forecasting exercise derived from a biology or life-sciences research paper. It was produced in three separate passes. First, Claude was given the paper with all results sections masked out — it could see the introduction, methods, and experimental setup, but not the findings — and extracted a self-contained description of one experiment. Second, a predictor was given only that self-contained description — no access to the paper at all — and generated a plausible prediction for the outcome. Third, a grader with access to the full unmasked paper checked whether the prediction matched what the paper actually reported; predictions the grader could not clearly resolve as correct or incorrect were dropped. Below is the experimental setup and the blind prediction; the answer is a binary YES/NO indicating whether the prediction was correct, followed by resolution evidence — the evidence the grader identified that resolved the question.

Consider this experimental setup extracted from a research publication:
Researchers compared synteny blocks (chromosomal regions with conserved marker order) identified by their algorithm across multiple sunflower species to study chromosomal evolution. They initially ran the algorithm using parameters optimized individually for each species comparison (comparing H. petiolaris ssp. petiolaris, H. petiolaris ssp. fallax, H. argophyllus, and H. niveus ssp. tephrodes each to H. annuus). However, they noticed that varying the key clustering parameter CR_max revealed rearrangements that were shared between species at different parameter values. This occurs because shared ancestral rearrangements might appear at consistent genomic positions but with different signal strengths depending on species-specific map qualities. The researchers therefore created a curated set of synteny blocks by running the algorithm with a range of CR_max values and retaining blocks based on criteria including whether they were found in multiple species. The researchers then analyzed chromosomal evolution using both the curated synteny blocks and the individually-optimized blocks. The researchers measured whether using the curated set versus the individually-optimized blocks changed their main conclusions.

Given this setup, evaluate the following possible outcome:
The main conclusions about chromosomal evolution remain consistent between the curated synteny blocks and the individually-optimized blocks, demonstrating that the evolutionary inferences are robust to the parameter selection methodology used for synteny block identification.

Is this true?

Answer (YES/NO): YES